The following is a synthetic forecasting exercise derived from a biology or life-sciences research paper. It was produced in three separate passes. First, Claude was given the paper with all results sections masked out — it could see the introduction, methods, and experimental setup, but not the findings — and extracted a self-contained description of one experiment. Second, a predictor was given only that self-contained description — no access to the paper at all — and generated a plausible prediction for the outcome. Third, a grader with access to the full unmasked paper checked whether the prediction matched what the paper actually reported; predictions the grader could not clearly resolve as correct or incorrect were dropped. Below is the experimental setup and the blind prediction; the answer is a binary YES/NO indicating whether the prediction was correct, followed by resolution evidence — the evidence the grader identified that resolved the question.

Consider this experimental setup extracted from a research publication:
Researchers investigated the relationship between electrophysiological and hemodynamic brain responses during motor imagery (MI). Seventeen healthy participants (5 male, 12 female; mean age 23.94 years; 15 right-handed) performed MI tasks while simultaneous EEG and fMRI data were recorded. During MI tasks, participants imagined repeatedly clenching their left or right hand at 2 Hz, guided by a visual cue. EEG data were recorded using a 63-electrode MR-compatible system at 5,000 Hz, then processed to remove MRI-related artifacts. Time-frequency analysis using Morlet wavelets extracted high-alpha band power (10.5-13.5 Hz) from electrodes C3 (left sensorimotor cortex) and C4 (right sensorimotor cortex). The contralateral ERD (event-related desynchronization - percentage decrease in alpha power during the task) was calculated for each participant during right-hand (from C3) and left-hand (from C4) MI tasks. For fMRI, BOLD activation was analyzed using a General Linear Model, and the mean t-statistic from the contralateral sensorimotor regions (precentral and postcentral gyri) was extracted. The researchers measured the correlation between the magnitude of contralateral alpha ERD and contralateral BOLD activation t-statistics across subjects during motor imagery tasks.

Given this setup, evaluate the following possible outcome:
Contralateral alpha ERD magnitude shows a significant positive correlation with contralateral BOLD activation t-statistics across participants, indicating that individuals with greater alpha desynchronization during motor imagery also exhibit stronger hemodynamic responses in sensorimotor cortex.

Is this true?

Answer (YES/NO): NO